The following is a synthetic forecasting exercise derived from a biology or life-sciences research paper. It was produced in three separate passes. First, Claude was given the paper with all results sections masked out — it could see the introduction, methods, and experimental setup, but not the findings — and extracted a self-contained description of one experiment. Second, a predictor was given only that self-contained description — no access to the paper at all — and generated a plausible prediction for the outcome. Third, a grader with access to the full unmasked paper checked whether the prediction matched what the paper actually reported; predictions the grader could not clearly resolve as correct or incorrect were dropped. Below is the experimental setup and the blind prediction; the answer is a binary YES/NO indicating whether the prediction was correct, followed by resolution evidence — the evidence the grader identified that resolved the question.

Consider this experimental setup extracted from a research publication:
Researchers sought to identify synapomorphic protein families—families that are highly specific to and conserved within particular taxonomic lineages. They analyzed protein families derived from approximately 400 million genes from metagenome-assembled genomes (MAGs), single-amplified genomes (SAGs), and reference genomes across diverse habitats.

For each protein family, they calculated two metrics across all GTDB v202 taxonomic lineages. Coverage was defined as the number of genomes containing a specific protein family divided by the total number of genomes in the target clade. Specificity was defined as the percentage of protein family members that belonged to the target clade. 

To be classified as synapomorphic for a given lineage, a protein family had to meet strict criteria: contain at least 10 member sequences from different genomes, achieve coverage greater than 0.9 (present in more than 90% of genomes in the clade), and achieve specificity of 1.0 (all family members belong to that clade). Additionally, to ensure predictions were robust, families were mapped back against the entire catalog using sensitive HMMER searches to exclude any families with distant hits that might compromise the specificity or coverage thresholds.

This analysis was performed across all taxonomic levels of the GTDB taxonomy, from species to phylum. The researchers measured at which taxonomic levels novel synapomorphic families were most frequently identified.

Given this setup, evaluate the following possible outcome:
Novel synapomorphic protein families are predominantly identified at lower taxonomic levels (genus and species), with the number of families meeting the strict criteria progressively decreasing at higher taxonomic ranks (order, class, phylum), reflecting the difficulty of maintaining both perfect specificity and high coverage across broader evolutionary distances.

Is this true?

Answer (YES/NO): NO